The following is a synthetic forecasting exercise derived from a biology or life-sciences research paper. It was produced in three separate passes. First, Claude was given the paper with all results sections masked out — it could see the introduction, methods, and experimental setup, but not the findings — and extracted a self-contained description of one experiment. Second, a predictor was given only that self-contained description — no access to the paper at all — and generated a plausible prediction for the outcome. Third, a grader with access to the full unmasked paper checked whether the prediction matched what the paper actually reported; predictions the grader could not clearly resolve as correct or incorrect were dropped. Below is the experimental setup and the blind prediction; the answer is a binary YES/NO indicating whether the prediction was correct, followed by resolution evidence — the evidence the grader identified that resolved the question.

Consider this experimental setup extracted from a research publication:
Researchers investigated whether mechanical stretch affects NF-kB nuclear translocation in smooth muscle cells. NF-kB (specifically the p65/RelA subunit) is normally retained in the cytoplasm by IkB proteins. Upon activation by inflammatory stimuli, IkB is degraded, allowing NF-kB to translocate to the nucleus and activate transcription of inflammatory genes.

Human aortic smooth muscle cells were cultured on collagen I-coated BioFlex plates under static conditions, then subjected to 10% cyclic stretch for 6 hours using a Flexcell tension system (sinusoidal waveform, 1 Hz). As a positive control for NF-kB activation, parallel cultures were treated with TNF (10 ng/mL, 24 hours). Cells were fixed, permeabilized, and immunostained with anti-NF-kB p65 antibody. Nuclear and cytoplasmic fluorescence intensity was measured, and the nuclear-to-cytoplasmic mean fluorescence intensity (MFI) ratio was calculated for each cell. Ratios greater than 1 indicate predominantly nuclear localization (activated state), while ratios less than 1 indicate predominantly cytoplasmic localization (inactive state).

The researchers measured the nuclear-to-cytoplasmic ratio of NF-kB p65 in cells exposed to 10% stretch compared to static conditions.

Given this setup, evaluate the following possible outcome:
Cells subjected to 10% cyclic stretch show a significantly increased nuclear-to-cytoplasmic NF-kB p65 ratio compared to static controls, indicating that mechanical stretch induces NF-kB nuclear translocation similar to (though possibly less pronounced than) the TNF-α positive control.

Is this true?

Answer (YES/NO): NO